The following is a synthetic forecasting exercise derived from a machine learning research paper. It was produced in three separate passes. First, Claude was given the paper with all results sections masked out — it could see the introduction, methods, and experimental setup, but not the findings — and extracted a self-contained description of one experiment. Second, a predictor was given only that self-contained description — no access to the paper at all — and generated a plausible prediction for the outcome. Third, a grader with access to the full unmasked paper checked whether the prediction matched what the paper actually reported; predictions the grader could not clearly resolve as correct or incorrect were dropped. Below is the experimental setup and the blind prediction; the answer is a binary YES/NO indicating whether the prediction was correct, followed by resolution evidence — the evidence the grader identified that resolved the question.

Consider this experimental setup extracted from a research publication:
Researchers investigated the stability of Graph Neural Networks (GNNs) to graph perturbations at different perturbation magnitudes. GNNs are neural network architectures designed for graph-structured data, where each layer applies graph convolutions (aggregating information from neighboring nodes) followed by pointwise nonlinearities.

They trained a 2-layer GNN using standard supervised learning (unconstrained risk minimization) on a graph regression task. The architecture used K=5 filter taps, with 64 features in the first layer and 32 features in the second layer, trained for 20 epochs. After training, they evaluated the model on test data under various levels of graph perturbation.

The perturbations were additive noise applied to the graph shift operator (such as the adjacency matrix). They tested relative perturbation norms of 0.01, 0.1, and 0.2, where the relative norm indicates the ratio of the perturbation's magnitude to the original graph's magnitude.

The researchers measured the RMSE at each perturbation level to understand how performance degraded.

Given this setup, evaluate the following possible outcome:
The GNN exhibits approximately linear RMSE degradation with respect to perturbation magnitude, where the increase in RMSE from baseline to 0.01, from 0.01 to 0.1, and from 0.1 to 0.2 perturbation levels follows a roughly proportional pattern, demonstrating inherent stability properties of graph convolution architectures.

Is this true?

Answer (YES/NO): NO